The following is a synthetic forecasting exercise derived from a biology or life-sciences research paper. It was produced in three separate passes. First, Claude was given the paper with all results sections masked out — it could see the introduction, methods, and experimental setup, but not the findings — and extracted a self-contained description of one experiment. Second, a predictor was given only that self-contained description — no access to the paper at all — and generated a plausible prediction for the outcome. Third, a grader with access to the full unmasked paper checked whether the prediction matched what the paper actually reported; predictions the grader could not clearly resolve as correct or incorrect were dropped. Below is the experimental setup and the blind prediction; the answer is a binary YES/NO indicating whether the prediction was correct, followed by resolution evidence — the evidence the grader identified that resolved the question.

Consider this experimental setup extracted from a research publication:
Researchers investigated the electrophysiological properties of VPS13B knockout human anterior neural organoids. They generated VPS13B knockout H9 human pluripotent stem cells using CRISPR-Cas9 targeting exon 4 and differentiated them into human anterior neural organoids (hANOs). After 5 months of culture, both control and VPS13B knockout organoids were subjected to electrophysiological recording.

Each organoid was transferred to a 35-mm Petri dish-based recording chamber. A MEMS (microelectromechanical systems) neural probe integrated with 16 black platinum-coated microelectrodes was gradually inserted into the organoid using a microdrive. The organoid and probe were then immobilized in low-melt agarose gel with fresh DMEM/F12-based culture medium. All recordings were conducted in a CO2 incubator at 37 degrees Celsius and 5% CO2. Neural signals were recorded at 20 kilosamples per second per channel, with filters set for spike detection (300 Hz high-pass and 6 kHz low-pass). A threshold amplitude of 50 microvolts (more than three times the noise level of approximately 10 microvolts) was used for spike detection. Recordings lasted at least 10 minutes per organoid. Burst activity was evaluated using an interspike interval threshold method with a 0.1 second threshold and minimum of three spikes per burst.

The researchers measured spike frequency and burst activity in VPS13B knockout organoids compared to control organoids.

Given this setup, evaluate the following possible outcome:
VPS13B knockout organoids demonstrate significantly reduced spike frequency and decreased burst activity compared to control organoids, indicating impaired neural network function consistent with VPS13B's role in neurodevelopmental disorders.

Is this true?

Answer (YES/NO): NO